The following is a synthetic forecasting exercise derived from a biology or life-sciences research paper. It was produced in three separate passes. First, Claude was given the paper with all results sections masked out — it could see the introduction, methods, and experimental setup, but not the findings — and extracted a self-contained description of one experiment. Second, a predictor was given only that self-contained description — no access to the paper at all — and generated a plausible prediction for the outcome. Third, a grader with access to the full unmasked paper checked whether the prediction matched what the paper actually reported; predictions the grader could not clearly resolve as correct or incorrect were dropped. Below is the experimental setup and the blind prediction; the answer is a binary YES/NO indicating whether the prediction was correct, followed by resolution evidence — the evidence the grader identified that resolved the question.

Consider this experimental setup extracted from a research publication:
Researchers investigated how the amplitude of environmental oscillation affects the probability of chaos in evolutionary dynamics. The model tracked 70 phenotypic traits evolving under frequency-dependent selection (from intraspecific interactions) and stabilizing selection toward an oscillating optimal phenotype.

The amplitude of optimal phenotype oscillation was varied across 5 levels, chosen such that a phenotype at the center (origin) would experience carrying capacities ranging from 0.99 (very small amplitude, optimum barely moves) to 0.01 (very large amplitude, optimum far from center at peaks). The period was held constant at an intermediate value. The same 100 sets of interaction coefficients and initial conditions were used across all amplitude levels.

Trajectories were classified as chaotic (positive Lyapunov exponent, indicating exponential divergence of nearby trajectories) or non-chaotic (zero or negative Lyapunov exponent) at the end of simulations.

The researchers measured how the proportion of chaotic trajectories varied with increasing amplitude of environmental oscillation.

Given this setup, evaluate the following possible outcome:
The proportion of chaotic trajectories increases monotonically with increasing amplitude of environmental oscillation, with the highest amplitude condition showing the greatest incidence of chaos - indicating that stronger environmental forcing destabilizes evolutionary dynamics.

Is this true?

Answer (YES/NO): NO